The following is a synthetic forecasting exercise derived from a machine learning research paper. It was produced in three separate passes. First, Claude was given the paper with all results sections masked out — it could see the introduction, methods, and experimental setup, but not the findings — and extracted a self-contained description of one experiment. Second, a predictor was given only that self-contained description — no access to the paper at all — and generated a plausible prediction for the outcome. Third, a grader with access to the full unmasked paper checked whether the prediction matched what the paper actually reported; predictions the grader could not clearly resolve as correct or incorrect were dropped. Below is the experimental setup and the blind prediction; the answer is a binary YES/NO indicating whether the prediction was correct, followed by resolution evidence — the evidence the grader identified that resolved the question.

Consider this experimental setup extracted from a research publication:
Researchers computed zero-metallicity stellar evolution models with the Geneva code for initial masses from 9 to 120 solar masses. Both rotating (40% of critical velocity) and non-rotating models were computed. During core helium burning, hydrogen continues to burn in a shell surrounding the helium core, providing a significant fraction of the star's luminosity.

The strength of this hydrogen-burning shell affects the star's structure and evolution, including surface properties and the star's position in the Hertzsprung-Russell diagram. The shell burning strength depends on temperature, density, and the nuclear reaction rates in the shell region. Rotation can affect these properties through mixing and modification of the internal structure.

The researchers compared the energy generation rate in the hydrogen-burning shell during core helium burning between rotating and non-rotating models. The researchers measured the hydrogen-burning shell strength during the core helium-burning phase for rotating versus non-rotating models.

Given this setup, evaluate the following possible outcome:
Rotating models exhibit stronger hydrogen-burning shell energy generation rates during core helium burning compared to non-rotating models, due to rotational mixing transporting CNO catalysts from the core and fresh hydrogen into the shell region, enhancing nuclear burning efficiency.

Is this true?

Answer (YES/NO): YES